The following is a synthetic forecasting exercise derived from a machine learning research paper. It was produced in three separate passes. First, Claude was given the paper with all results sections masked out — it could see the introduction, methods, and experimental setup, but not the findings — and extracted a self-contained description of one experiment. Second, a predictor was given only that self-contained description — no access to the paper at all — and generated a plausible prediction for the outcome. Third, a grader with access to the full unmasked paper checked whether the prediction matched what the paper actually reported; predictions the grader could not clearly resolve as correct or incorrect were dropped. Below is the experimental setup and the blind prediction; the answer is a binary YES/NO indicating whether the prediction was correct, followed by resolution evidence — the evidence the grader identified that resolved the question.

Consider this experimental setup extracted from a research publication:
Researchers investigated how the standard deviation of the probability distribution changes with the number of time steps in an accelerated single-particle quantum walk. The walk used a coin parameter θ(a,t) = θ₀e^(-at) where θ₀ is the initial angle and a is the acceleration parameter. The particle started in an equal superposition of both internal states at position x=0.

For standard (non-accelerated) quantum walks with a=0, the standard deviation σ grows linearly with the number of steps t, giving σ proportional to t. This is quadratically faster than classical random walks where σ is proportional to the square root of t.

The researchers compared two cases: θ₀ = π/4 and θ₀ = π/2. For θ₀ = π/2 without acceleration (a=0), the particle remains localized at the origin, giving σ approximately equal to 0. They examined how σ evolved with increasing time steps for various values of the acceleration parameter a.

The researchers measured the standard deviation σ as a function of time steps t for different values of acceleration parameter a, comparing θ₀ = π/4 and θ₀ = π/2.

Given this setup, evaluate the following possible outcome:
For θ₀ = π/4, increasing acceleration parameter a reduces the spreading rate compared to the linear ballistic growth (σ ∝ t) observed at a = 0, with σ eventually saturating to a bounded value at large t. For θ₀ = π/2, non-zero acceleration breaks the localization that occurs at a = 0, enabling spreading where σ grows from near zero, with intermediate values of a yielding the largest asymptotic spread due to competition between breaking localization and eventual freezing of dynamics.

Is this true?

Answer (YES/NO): NO